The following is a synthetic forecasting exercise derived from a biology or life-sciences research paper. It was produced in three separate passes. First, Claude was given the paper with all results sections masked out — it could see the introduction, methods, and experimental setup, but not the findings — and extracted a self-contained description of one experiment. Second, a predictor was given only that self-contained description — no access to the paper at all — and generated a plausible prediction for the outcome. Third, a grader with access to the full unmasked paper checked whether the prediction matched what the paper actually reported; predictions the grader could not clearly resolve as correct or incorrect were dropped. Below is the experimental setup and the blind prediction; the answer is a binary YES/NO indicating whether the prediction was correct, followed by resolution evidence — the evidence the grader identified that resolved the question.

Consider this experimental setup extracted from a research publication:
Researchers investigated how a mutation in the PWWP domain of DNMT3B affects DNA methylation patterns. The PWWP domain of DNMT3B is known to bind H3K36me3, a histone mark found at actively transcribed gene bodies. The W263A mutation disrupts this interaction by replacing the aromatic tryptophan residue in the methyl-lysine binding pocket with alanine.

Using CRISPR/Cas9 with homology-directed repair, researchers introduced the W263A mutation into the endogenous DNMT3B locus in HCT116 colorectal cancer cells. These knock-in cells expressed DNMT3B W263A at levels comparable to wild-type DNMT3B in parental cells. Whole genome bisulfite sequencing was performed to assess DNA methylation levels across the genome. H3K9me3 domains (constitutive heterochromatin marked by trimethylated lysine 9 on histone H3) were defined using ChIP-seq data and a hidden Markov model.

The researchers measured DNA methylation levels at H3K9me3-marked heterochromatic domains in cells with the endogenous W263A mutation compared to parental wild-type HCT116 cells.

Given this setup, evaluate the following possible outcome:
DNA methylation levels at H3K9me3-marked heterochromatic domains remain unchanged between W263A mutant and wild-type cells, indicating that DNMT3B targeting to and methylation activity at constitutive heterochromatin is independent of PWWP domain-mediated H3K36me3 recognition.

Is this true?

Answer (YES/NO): NO